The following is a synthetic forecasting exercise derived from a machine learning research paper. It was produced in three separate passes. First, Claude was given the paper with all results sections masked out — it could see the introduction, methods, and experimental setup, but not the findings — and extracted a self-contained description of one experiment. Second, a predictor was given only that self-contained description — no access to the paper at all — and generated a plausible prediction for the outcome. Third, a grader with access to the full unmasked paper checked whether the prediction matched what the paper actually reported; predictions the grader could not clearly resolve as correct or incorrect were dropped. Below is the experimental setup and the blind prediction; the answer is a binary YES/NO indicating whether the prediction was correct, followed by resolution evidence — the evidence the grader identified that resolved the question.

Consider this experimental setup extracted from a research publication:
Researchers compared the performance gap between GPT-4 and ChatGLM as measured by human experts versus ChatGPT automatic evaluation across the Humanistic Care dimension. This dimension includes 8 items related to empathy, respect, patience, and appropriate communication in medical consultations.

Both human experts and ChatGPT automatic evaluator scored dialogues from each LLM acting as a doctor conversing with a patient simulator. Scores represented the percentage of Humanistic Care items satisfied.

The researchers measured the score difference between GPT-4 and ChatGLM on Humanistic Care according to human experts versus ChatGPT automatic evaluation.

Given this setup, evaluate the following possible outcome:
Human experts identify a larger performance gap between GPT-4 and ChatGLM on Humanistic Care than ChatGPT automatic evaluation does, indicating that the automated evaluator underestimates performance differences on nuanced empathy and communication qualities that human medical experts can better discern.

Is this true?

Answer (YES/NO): YES